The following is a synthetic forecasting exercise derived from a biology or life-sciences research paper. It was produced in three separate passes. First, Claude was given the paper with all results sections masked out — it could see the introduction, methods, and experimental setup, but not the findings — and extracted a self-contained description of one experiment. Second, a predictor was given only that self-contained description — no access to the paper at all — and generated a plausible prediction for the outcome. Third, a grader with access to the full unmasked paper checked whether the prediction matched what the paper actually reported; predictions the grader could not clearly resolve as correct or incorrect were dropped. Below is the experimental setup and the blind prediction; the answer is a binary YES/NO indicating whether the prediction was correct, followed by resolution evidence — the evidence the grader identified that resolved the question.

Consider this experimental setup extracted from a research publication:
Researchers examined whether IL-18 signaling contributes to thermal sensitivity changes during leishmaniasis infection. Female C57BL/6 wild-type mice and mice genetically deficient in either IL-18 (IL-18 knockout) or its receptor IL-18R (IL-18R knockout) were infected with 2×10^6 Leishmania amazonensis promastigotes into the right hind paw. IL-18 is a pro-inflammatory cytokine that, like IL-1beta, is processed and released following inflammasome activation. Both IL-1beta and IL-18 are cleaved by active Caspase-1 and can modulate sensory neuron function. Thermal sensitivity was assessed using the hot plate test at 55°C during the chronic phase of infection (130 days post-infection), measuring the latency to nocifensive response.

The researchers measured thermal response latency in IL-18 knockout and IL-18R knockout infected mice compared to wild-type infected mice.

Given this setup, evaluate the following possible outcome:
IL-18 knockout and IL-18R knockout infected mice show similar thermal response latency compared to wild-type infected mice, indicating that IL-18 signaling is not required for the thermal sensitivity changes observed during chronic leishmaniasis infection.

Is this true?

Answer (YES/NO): YES